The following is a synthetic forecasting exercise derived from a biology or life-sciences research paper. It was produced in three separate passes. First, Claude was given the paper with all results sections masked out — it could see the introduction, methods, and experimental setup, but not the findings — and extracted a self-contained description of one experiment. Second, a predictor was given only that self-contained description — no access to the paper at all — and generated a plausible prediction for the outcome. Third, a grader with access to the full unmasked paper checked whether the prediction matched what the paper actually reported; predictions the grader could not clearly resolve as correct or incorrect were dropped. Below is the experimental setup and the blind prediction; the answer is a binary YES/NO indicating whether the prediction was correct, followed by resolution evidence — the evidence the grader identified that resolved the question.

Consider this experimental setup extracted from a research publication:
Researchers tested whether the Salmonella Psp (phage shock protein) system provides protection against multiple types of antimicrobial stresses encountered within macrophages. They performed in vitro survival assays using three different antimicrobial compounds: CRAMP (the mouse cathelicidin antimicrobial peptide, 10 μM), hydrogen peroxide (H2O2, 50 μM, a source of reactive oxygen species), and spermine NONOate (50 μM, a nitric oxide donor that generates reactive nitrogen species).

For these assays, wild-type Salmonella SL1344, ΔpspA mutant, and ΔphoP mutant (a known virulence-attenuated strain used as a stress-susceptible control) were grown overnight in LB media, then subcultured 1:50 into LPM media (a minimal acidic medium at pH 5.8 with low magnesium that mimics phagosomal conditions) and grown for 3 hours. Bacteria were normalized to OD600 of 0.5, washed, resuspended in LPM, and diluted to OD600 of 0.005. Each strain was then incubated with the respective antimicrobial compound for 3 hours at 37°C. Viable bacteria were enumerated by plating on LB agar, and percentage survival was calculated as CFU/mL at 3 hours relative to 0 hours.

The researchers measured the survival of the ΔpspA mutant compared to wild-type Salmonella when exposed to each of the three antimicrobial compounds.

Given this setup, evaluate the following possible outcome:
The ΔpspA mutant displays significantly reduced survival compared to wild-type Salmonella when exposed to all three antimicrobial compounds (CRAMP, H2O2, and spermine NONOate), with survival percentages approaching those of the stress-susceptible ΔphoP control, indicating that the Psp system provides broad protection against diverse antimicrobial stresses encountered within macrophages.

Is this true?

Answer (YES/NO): NO